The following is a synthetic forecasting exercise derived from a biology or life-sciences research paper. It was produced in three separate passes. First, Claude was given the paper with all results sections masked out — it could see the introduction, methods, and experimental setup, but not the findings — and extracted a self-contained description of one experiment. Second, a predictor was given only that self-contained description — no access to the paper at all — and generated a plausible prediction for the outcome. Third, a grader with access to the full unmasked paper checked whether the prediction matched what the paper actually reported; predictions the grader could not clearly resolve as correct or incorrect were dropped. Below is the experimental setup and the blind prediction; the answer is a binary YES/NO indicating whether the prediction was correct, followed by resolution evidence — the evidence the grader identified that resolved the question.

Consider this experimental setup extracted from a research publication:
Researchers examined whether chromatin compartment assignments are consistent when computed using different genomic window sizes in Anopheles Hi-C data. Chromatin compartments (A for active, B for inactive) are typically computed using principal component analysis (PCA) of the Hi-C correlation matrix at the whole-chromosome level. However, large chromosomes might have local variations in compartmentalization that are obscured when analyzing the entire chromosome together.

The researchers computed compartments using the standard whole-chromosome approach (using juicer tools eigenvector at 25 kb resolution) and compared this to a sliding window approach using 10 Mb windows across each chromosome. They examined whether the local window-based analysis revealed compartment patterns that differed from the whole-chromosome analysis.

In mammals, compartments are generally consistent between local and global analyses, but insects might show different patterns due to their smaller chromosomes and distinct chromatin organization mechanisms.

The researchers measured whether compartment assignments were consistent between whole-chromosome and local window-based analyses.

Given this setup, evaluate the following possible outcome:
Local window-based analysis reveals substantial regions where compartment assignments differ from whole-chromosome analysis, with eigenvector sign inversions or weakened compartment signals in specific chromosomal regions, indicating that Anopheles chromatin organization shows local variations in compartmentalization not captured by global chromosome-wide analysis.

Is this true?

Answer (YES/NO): NO